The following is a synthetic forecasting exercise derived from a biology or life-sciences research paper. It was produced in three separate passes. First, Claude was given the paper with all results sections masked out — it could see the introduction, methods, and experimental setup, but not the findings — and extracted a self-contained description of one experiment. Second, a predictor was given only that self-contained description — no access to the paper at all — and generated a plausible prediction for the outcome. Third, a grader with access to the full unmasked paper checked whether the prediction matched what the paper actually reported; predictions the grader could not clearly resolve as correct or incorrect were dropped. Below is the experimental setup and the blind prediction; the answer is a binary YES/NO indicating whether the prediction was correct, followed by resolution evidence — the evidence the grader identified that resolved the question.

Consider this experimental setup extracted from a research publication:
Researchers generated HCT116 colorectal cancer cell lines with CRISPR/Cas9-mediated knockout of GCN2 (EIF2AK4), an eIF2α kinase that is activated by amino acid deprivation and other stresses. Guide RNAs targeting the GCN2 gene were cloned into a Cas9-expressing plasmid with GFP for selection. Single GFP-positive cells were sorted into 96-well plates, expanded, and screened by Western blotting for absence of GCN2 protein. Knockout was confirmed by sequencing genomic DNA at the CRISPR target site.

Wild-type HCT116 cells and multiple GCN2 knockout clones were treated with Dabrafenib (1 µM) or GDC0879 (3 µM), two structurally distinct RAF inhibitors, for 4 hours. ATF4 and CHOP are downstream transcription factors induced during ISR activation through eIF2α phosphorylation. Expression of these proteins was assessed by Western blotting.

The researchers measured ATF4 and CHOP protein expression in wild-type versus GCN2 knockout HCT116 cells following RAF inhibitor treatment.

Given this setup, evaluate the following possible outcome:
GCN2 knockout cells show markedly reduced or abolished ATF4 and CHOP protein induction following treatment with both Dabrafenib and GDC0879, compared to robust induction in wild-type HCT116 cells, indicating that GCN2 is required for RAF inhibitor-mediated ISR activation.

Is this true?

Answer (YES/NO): NO